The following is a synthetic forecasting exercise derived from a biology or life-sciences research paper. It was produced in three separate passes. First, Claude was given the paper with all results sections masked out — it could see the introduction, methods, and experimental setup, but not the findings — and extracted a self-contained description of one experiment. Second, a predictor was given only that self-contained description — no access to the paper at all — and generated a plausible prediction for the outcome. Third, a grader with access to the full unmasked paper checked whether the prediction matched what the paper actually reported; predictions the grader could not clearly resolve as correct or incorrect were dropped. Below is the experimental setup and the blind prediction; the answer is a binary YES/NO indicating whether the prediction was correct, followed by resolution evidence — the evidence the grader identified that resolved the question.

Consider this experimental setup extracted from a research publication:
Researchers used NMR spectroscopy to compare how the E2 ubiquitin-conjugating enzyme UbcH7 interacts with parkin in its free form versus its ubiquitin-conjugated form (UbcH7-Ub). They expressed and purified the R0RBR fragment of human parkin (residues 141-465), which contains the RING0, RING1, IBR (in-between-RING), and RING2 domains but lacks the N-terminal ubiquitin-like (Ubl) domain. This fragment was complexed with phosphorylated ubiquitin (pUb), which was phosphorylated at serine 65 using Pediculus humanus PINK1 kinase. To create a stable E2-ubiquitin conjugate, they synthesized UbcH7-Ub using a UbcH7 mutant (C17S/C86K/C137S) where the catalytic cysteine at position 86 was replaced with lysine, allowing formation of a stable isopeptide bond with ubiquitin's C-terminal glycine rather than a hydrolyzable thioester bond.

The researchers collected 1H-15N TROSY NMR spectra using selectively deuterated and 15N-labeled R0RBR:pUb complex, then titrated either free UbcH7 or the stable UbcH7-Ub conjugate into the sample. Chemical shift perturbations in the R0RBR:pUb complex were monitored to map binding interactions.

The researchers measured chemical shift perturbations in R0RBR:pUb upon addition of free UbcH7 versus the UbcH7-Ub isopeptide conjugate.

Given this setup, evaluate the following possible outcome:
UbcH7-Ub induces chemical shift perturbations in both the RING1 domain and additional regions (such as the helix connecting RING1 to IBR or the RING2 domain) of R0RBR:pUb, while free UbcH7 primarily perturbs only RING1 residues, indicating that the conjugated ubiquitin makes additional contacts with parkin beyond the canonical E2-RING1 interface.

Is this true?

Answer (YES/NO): YES